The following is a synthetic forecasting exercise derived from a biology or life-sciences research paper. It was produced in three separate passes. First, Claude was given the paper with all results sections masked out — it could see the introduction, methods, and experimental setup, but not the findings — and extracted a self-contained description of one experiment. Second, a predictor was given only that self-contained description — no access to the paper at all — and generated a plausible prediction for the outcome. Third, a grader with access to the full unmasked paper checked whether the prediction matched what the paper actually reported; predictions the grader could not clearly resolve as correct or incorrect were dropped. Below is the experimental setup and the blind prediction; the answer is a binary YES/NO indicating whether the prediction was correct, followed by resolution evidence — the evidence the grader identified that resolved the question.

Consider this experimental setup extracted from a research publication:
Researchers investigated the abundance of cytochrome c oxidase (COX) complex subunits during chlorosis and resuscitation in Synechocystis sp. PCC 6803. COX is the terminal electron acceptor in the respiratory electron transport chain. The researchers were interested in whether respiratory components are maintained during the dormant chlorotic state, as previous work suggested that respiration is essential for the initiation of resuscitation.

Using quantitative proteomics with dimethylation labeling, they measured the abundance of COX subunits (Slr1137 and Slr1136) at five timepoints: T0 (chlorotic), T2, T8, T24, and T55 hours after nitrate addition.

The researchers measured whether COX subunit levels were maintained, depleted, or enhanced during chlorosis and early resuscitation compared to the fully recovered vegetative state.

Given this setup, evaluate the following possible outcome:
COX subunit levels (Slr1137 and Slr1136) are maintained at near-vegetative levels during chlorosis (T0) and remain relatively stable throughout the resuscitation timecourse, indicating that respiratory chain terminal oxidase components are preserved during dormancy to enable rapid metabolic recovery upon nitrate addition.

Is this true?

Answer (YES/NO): NO